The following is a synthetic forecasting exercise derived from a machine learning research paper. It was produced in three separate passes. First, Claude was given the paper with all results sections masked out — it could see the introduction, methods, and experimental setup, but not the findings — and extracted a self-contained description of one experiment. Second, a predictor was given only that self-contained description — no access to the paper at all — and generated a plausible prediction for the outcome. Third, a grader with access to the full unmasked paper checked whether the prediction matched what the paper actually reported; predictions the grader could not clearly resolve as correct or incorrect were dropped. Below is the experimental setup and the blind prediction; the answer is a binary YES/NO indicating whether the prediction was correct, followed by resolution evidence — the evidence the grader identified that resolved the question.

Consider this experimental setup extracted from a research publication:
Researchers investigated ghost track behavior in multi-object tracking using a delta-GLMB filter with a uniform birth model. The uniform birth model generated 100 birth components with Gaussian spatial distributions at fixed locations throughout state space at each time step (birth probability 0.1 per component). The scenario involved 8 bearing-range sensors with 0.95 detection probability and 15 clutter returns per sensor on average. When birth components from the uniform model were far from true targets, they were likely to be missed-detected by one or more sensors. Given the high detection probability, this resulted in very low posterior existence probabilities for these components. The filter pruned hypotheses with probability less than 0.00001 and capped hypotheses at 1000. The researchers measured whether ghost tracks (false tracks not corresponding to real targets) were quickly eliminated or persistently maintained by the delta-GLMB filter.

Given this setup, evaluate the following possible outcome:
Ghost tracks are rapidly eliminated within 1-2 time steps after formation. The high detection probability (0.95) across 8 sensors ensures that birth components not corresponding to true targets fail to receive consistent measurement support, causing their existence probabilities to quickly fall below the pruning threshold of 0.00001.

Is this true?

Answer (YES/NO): NO